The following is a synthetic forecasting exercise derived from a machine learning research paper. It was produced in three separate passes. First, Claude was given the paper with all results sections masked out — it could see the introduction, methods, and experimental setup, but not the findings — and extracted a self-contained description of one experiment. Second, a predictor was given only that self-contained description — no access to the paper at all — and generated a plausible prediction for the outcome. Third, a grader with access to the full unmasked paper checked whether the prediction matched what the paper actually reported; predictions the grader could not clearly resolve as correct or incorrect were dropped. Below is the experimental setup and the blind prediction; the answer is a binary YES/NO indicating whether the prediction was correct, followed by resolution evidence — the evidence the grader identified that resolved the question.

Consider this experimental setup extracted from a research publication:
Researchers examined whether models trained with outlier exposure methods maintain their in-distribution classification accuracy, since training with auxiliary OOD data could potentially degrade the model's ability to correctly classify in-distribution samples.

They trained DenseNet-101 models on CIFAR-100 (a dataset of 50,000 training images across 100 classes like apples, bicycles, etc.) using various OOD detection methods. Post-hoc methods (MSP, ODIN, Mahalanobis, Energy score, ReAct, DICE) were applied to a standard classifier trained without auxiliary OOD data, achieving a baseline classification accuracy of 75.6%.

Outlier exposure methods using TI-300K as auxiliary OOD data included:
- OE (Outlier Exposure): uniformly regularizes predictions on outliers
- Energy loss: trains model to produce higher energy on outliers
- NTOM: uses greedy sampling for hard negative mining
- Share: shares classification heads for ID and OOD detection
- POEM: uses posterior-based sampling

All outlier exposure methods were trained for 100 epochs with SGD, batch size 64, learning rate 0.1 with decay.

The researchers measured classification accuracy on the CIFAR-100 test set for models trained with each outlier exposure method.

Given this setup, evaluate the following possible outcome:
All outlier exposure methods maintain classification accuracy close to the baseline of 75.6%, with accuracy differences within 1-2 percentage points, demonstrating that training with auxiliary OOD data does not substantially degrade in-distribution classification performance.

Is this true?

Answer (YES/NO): NO